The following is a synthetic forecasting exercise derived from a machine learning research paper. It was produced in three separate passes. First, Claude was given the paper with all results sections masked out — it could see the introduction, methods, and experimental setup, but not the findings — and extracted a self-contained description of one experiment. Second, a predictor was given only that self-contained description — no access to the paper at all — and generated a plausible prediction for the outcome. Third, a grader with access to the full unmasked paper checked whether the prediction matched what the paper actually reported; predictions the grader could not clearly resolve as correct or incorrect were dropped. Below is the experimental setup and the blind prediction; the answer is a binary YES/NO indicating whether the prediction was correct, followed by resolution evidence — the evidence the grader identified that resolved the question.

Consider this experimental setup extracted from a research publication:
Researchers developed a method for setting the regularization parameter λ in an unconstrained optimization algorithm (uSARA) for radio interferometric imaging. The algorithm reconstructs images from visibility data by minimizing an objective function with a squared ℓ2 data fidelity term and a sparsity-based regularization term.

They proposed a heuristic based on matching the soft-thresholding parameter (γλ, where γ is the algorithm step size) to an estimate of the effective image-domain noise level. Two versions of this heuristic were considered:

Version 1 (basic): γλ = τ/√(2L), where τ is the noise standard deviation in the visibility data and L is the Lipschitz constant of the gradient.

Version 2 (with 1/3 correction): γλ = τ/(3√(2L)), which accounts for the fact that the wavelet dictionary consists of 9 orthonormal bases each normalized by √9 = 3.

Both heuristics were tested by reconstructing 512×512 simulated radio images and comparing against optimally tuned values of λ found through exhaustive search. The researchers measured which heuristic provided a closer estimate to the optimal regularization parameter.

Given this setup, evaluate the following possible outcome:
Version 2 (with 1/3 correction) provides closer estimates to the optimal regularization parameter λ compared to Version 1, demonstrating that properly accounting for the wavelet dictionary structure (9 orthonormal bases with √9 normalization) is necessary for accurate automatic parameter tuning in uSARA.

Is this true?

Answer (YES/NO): NO